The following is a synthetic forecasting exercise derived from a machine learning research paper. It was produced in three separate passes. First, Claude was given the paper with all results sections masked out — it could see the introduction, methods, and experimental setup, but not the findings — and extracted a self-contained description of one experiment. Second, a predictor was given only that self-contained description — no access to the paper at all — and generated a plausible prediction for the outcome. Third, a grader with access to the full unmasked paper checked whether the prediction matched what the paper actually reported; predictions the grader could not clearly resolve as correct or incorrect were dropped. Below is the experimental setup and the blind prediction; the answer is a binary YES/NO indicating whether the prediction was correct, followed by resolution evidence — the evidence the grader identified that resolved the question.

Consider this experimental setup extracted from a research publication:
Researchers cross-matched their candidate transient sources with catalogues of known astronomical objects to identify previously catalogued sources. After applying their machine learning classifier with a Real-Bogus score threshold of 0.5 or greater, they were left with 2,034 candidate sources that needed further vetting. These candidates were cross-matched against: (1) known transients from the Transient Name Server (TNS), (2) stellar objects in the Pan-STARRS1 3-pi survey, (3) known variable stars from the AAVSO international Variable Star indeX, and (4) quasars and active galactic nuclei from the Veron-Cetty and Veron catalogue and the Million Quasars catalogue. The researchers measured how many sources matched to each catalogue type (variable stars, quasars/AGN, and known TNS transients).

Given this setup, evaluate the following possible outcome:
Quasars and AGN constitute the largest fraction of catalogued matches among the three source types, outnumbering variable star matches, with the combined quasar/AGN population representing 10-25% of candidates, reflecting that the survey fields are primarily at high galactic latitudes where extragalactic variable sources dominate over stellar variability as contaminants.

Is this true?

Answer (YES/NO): NO